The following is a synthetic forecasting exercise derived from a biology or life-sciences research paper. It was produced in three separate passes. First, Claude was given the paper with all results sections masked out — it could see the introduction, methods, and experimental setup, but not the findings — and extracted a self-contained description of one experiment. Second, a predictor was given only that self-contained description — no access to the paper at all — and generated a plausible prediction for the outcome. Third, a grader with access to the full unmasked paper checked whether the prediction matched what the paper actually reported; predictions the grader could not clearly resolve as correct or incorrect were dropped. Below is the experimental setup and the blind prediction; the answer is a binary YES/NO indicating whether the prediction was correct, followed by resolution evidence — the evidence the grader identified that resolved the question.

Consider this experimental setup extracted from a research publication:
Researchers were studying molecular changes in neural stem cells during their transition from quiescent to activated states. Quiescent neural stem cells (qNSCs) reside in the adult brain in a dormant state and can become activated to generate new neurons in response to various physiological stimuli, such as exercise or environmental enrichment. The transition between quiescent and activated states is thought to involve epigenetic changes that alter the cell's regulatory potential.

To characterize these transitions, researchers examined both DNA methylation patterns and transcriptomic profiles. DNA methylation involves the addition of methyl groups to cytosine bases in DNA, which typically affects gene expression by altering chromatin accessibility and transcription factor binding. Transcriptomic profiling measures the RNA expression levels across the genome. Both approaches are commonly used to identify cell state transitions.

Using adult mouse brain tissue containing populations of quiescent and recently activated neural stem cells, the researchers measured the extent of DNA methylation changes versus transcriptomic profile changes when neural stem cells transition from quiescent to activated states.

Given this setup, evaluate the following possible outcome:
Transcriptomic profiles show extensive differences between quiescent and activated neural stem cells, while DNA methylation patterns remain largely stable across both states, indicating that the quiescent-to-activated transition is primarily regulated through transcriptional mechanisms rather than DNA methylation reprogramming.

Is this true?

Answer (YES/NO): NO